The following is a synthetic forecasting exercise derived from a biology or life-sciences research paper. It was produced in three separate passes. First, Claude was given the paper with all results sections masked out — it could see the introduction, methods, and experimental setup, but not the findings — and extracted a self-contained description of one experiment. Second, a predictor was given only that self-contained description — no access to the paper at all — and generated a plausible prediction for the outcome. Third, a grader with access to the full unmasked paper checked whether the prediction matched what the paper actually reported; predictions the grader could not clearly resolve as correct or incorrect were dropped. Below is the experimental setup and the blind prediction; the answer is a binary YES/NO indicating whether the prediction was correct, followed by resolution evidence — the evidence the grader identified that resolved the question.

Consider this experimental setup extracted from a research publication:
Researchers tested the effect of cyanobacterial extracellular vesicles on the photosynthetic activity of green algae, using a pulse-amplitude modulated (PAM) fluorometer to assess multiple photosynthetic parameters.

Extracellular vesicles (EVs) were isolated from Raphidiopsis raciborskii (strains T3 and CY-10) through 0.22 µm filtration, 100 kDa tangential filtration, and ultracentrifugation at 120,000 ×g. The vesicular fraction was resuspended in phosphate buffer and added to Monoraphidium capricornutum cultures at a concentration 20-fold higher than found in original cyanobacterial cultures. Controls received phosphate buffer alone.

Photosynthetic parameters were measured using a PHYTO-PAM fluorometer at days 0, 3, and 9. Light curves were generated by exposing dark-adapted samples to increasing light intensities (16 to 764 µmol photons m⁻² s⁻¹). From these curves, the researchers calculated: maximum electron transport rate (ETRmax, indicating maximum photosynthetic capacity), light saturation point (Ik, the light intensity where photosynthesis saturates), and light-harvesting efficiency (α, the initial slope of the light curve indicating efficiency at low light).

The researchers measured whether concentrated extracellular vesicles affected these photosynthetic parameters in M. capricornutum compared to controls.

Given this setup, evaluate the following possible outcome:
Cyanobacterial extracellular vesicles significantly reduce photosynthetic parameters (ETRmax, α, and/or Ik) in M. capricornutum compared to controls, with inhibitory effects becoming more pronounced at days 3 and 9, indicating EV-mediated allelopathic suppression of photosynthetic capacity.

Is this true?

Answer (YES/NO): NO